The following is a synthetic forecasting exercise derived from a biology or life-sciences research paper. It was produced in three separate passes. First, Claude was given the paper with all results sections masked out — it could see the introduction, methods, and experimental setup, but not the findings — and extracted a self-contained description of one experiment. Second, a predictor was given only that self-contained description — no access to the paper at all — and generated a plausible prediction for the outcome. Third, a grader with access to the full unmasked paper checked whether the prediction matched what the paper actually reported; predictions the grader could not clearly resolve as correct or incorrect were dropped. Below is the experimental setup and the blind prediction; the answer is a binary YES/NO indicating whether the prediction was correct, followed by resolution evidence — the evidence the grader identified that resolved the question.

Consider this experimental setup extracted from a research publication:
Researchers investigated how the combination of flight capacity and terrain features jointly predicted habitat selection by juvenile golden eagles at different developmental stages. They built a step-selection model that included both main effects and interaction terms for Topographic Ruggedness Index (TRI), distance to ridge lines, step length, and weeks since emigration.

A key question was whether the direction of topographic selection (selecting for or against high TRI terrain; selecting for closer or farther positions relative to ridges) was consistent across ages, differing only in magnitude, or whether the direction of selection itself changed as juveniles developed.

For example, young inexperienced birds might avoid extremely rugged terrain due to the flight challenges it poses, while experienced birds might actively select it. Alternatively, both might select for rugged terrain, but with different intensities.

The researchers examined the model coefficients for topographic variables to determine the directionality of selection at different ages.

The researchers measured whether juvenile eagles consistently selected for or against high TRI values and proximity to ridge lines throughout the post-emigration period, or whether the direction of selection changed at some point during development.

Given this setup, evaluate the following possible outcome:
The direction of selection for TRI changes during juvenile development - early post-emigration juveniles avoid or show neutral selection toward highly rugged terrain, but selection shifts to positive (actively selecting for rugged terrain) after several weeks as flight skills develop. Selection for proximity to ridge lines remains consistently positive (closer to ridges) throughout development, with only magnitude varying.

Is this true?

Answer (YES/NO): NO